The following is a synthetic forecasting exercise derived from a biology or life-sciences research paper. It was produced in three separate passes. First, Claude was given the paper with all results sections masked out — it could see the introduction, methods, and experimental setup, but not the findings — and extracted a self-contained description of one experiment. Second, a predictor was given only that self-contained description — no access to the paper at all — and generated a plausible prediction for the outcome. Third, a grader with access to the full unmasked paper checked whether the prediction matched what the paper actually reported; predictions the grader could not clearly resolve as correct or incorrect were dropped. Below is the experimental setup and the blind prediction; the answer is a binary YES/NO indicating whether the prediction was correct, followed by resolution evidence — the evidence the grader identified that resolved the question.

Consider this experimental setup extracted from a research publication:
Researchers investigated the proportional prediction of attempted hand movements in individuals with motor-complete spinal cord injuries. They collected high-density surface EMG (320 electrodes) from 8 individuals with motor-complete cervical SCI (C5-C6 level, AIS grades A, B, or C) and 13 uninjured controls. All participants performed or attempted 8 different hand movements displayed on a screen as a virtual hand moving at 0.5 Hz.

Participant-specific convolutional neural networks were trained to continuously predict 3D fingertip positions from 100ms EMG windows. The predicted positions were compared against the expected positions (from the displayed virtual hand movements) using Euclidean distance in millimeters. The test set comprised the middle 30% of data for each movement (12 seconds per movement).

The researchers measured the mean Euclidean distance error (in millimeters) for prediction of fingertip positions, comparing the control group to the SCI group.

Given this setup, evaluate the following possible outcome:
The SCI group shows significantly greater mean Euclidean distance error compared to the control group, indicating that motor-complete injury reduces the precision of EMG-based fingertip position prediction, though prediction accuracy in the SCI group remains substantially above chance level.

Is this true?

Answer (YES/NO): YES